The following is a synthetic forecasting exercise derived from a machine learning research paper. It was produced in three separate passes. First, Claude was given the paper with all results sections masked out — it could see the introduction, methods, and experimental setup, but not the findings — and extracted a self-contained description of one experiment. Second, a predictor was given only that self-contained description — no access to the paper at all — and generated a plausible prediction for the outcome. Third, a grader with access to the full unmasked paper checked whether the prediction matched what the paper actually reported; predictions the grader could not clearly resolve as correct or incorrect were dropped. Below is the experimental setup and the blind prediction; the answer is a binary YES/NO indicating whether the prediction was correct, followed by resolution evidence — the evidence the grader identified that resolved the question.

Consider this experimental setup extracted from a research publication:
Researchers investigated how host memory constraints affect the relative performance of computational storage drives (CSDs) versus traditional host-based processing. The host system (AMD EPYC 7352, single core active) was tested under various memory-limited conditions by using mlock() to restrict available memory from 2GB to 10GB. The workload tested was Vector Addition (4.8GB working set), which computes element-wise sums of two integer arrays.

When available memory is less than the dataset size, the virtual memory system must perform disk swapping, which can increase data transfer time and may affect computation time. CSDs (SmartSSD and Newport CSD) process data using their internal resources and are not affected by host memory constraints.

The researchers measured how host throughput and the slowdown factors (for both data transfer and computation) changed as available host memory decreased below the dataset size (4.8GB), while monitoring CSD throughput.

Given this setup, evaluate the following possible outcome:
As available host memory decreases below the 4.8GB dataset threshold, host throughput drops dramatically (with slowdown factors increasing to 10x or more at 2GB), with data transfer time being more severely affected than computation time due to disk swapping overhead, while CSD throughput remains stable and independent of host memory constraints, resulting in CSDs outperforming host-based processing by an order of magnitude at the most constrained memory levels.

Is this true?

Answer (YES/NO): NO